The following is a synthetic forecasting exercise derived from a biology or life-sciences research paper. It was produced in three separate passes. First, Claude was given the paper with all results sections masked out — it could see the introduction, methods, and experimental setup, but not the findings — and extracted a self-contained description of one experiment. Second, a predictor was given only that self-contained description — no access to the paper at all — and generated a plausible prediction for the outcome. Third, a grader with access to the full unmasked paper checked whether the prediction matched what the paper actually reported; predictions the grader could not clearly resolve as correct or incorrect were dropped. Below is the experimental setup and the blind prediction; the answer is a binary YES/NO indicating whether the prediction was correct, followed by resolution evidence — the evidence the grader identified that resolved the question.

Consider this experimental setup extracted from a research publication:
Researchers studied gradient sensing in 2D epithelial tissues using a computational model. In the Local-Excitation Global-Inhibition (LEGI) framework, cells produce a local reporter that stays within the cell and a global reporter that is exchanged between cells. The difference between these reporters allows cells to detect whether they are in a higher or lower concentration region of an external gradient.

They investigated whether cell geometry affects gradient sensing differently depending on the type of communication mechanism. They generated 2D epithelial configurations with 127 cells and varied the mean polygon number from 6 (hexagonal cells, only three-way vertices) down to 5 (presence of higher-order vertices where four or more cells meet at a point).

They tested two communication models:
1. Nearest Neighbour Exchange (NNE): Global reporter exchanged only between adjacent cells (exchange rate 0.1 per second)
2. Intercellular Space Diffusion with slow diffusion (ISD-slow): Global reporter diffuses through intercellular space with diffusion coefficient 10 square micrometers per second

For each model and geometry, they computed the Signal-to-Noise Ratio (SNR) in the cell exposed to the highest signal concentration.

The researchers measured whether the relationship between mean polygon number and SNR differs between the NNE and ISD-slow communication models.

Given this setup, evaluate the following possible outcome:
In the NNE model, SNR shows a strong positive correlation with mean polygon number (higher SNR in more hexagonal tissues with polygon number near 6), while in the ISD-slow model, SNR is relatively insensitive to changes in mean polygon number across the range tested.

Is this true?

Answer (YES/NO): NO